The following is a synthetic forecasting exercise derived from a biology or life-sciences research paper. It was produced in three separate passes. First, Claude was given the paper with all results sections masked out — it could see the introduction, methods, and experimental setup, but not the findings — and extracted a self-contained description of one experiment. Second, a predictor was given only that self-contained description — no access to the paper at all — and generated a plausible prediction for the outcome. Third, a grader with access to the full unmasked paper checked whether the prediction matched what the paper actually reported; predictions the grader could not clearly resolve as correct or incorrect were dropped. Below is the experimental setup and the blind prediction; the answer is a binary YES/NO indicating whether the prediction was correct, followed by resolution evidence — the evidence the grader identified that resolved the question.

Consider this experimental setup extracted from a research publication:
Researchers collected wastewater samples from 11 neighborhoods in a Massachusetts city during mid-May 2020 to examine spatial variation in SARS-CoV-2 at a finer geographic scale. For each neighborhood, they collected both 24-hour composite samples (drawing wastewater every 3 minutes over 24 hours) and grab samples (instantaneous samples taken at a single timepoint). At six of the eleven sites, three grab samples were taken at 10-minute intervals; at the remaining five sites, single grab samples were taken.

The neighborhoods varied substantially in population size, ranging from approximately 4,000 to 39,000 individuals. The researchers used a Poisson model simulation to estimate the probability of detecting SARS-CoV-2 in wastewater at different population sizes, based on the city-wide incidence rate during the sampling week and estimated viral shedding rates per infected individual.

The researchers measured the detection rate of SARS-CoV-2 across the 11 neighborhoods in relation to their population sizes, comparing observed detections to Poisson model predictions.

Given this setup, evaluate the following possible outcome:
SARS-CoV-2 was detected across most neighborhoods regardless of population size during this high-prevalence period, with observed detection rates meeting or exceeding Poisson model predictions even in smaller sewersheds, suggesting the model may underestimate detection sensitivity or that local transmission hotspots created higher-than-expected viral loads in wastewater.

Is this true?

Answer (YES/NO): NO